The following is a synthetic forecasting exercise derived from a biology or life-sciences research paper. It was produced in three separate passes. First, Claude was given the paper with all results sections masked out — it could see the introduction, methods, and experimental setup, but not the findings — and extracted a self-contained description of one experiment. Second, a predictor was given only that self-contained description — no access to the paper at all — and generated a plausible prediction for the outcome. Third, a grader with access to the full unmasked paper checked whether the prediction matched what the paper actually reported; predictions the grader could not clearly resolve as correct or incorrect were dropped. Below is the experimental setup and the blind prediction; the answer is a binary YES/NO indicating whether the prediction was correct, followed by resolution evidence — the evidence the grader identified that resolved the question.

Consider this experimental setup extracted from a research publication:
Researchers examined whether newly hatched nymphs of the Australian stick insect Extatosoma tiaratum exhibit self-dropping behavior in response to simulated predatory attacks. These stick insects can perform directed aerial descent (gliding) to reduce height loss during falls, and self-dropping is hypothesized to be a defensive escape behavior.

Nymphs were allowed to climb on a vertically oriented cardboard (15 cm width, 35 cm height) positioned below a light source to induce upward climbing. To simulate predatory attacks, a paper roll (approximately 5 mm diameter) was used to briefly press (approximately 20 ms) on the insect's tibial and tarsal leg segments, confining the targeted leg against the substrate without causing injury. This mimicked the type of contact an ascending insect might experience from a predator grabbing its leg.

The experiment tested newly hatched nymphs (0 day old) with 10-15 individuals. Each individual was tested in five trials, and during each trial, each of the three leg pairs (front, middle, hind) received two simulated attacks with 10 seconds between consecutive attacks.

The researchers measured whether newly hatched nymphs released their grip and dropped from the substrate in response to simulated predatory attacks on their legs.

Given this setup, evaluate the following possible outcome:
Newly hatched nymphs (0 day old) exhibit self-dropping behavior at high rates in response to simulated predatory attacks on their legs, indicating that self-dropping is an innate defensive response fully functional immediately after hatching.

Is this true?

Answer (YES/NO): YES